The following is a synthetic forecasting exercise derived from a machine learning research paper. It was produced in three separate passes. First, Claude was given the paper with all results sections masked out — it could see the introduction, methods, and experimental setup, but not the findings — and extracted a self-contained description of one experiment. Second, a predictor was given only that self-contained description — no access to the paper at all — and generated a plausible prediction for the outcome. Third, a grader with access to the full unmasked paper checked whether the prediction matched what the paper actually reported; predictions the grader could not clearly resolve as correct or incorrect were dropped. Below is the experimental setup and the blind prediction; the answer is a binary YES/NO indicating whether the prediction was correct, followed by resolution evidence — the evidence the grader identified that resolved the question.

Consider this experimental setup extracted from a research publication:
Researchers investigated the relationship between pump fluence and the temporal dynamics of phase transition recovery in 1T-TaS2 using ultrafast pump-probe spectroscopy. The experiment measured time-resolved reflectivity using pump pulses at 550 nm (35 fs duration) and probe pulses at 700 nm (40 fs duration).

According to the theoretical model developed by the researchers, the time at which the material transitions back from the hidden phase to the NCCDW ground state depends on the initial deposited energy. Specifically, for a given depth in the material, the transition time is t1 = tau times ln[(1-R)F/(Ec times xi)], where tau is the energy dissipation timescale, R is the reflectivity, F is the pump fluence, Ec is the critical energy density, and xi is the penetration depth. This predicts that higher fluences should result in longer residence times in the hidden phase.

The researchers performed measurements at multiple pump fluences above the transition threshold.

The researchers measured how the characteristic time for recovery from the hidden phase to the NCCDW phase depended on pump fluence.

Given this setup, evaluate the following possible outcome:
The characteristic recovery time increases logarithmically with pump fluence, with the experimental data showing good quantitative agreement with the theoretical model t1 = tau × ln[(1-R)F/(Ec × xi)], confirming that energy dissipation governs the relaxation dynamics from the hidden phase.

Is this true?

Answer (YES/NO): YES